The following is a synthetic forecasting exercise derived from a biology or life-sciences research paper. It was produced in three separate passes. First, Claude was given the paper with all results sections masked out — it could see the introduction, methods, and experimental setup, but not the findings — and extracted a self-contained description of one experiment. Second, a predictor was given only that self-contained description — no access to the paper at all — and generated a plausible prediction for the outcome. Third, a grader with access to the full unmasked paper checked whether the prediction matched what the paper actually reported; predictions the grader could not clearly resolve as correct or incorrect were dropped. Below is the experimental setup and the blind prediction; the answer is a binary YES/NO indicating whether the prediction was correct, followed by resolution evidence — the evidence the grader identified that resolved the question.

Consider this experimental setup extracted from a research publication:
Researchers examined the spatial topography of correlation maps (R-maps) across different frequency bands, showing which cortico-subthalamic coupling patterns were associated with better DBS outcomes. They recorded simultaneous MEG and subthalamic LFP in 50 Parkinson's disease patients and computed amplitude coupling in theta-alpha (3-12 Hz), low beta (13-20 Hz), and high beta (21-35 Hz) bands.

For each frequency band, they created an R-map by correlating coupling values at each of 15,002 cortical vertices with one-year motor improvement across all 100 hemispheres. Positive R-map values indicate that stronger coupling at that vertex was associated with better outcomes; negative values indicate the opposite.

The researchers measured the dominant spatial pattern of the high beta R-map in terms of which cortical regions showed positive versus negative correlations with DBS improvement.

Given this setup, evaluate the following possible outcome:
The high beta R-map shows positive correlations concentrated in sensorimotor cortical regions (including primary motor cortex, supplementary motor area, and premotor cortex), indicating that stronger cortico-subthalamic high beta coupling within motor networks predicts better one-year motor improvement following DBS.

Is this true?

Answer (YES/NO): NO